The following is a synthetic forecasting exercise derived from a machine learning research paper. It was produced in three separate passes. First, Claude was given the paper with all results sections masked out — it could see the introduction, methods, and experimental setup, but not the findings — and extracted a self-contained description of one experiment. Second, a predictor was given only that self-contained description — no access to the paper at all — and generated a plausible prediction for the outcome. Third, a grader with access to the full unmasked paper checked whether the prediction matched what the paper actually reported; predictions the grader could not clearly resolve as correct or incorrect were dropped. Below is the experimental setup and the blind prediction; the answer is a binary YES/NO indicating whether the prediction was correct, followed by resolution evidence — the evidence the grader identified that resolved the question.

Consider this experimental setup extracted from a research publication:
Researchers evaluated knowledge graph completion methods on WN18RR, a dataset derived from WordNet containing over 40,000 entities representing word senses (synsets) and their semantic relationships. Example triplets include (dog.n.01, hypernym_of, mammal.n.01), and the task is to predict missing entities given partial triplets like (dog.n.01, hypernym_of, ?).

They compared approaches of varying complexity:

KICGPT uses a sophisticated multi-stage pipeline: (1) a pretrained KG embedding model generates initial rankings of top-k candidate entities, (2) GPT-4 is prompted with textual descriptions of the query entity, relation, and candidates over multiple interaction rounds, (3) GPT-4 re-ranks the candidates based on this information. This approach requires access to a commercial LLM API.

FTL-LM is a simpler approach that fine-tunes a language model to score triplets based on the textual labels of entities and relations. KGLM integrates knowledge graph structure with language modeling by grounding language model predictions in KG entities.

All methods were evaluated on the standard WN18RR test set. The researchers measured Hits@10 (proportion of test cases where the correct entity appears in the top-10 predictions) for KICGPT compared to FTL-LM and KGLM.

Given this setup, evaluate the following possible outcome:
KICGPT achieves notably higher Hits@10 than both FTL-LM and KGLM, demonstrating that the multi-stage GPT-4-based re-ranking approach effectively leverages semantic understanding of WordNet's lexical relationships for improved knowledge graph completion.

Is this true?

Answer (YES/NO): NO